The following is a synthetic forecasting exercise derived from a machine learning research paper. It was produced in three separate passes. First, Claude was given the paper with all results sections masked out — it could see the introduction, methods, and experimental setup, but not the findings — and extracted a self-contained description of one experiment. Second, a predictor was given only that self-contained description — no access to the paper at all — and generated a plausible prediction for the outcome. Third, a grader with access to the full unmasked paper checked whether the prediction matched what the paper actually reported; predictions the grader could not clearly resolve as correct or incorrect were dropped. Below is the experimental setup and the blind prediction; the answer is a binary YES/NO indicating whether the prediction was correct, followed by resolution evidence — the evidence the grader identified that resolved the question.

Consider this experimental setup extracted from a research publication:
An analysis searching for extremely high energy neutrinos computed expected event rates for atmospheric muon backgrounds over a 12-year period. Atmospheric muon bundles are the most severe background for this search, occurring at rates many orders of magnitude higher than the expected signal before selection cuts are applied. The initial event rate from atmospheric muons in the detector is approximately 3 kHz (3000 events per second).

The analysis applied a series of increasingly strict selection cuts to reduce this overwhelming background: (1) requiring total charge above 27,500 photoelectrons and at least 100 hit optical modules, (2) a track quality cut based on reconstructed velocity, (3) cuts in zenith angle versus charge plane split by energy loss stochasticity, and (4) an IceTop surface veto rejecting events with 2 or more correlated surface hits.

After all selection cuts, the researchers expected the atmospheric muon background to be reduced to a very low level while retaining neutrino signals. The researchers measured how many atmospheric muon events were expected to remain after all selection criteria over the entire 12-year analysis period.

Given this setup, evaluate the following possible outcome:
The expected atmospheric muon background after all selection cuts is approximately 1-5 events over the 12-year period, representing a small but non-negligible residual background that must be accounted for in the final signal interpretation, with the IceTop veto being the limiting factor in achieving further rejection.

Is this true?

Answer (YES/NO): NO